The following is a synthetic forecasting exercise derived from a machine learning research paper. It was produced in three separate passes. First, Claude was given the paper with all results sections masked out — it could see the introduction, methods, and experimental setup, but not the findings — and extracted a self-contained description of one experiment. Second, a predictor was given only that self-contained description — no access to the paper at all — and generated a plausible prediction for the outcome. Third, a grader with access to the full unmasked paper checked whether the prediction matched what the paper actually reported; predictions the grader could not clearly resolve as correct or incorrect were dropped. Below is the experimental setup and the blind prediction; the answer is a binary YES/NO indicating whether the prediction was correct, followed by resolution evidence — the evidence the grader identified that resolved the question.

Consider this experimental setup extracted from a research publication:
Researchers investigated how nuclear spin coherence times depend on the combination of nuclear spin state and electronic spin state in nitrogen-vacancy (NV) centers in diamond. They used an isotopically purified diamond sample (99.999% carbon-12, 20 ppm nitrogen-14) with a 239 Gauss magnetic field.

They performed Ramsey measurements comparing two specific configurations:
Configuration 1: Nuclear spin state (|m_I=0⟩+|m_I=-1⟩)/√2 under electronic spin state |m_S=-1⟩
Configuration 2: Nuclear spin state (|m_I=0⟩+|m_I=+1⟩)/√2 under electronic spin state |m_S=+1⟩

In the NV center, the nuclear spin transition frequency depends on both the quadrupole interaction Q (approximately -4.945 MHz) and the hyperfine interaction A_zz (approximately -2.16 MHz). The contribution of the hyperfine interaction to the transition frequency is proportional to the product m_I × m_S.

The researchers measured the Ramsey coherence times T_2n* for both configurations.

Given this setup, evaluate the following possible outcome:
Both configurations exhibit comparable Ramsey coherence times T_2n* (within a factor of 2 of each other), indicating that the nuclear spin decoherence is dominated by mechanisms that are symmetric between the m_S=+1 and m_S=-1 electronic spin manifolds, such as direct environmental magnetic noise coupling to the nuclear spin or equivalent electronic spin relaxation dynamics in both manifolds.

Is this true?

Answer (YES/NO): YES